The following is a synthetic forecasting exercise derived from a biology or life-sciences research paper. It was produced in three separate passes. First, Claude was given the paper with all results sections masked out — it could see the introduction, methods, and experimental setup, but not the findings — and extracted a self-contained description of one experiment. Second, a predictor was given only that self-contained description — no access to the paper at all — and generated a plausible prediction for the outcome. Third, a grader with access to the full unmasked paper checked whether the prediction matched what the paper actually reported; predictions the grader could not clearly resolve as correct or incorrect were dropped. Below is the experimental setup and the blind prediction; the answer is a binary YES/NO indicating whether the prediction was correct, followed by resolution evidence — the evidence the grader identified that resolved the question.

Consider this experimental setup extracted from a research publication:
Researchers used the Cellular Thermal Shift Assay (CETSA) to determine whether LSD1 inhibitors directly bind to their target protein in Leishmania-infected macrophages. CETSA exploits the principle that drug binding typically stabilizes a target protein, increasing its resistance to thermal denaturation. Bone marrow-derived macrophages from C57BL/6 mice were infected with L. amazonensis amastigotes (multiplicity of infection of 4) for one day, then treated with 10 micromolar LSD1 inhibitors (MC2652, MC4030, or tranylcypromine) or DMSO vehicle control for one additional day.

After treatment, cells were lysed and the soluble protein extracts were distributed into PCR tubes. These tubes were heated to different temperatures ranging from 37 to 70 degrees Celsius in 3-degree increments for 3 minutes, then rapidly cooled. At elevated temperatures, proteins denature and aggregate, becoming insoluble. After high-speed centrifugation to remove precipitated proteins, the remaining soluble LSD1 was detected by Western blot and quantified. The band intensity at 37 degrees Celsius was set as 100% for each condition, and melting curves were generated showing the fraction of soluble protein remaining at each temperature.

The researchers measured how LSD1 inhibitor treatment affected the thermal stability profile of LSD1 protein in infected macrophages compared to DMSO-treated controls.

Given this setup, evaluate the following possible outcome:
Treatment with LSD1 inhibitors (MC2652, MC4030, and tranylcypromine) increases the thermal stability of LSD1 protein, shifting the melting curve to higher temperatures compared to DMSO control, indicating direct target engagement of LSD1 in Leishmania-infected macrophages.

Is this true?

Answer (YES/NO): YES